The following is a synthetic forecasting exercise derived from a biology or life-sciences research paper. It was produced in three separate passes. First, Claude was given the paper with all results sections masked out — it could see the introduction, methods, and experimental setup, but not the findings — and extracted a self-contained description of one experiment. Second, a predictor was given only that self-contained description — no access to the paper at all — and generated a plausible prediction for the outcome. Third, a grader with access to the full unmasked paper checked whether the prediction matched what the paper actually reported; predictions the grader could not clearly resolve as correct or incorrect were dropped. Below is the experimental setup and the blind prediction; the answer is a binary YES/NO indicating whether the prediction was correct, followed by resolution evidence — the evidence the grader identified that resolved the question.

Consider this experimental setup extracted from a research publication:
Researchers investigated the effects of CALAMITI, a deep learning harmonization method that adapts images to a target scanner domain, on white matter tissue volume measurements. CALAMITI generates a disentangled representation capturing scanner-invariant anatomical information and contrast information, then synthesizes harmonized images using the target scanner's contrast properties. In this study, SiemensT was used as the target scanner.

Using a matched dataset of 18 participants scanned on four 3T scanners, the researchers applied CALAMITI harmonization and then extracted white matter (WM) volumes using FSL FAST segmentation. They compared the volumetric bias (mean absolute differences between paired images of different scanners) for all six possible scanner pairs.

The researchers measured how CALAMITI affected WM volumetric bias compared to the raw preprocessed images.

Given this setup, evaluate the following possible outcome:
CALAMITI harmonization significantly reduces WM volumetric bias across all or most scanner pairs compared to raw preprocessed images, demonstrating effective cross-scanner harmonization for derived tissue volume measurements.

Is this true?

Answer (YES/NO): NO